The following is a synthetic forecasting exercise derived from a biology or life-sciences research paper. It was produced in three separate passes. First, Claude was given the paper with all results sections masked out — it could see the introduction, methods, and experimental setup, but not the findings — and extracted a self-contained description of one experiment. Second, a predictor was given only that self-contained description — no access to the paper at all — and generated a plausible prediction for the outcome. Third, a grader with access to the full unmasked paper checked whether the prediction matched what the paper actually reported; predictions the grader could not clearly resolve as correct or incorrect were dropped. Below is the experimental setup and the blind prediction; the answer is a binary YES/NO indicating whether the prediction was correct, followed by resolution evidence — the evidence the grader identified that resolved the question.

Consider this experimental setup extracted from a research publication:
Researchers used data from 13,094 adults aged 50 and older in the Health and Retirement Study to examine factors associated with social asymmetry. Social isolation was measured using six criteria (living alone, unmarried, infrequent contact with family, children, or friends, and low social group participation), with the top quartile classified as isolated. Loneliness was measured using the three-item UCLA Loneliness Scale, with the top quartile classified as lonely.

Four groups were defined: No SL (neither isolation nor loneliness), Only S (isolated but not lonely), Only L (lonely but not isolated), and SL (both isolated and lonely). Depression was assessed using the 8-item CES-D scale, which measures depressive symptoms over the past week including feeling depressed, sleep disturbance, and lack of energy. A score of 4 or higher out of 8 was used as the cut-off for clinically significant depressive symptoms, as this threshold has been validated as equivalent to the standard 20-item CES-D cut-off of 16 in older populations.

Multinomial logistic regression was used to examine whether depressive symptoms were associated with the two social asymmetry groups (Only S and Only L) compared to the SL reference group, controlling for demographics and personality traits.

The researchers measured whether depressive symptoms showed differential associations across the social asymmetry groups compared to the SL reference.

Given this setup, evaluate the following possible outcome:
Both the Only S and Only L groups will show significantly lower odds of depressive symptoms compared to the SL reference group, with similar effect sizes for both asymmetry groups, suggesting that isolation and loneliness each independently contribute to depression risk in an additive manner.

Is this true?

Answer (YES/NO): NO